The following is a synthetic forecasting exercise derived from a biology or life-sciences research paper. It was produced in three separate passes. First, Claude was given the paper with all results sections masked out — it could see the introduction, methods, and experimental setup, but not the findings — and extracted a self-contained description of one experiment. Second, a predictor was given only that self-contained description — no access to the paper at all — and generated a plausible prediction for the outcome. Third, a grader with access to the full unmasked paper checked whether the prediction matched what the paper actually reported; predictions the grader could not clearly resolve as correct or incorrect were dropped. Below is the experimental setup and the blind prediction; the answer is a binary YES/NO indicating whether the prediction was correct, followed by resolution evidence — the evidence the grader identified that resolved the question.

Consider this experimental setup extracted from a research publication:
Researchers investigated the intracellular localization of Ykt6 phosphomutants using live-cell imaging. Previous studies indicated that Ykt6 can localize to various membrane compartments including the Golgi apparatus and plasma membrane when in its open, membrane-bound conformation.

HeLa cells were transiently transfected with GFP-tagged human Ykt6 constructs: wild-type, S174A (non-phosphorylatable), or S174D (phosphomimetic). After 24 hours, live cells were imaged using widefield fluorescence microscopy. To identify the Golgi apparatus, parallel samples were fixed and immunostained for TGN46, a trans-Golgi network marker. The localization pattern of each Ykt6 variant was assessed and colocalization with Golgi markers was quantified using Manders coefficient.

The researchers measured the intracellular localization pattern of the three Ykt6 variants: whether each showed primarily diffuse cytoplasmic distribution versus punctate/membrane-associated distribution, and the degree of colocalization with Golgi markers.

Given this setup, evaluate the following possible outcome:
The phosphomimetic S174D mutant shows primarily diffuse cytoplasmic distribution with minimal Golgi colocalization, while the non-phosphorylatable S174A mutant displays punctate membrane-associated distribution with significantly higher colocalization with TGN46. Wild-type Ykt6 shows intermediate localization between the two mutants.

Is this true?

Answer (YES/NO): NO